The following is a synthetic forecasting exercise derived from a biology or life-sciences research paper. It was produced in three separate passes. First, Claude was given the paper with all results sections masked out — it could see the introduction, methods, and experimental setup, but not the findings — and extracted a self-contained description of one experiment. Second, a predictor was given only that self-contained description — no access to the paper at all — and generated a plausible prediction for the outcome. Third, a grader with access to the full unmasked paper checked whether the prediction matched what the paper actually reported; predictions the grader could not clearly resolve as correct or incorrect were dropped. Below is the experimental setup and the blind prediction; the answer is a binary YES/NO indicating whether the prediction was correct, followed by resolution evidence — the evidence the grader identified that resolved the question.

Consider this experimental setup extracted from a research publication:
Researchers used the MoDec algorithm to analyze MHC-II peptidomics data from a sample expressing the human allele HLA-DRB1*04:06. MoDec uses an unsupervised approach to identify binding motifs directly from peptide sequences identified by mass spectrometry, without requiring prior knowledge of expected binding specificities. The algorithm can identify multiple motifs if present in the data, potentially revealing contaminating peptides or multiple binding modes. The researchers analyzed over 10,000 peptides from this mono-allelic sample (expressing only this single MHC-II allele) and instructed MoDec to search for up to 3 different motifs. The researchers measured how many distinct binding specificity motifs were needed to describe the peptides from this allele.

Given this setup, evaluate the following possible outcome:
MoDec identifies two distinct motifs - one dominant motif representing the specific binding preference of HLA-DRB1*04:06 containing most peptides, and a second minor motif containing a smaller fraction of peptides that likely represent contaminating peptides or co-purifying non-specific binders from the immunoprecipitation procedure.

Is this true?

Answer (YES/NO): NO